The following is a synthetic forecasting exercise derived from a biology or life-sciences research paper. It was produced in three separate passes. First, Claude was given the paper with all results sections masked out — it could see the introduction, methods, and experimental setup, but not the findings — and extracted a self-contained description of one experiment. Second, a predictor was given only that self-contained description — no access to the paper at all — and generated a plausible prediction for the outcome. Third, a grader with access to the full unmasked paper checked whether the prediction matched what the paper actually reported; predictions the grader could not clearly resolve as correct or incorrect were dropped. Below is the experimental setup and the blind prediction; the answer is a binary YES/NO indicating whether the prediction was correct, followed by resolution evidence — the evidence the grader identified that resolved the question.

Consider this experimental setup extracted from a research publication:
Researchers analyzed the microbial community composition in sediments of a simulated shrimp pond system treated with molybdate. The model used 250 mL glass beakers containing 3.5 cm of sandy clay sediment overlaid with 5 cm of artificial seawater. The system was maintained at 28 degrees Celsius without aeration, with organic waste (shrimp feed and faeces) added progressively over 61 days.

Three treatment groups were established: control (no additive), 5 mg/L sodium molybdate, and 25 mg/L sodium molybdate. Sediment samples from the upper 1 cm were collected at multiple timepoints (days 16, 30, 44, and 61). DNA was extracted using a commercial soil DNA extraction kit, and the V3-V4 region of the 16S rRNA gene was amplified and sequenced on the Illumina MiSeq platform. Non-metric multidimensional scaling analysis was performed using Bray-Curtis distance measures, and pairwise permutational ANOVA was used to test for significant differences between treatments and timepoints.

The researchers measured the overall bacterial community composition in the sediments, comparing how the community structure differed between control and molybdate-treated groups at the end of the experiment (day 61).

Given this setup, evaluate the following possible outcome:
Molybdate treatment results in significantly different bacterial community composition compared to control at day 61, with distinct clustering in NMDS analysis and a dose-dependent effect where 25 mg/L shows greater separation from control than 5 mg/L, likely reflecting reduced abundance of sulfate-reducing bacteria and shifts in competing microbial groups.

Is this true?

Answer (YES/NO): NO